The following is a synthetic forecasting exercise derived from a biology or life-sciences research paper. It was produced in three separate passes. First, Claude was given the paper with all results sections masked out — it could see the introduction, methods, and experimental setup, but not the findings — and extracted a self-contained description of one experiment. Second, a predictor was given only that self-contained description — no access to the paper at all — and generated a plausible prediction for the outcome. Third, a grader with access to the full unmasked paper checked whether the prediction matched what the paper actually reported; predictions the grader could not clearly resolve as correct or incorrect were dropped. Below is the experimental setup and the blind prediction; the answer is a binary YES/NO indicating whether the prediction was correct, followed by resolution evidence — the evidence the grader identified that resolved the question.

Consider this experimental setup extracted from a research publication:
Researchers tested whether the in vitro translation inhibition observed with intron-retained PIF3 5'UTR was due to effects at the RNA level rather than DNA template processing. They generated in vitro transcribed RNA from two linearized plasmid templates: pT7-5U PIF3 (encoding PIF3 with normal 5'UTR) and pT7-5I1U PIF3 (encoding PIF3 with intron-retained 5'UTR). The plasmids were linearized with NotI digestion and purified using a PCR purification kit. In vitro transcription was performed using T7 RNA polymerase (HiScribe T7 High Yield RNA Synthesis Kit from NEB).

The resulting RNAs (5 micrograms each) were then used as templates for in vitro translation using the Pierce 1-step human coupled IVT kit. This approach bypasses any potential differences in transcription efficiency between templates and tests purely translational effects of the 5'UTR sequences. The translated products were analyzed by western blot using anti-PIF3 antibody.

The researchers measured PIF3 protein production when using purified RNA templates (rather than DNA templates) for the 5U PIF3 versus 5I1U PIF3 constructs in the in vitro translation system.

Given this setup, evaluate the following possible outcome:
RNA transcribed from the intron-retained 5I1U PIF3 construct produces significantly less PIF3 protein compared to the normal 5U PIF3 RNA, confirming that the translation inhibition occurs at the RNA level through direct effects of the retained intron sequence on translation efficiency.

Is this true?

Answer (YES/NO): YES